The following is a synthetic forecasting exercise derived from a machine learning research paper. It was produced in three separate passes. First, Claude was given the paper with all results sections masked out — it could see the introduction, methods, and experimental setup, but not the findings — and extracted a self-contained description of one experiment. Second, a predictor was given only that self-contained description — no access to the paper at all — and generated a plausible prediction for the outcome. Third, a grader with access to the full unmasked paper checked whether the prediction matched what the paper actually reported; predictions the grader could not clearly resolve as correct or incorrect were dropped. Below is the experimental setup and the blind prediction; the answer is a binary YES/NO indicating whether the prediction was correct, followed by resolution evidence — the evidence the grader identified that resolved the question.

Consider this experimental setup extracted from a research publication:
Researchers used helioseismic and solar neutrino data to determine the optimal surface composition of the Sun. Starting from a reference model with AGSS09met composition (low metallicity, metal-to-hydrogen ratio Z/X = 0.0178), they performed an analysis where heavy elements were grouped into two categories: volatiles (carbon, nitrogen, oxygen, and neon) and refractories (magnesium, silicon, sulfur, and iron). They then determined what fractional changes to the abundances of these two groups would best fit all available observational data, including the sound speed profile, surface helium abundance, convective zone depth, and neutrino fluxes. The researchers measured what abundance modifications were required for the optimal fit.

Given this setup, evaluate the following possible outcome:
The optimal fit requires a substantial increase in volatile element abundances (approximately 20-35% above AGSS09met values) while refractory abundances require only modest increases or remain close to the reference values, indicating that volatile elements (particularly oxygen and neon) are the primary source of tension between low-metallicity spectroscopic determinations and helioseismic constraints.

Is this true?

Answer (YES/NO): NO